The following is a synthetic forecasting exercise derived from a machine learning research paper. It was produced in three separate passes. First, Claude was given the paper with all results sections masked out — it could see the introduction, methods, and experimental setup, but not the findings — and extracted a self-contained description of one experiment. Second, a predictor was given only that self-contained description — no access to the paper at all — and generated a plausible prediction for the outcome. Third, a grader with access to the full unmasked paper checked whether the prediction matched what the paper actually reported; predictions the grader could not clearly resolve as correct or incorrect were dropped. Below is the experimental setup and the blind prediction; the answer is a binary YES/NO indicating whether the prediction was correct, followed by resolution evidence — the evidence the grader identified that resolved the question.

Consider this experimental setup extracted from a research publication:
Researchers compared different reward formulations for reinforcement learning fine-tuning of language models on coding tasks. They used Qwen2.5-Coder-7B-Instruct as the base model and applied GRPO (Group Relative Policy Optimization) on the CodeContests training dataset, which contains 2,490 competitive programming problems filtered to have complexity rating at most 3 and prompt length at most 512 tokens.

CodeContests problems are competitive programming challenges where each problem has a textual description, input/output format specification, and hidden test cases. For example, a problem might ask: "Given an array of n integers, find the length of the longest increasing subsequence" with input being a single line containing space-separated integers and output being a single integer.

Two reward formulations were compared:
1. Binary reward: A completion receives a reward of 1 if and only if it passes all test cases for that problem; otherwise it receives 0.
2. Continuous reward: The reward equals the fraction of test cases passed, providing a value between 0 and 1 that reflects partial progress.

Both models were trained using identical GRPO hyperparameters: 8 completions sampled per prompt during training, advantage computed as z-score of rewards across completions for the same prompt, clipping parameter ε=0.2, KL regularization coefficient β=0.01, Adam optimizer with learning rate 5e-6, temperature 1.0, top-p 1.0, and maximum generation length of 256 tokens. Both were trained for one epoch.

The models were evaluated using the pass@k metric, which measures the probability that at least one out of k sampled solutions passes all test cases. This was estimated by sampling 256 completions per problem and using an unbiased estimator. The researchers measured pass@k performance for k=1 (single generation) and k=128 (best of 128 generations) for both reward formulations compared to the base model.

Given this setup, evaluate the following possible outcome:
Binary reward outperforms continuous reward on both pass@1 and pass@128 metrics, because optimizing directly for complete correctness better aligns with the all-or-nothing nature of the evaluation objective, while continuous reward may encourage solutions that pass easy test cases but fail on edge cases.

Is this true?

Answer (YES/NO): NO